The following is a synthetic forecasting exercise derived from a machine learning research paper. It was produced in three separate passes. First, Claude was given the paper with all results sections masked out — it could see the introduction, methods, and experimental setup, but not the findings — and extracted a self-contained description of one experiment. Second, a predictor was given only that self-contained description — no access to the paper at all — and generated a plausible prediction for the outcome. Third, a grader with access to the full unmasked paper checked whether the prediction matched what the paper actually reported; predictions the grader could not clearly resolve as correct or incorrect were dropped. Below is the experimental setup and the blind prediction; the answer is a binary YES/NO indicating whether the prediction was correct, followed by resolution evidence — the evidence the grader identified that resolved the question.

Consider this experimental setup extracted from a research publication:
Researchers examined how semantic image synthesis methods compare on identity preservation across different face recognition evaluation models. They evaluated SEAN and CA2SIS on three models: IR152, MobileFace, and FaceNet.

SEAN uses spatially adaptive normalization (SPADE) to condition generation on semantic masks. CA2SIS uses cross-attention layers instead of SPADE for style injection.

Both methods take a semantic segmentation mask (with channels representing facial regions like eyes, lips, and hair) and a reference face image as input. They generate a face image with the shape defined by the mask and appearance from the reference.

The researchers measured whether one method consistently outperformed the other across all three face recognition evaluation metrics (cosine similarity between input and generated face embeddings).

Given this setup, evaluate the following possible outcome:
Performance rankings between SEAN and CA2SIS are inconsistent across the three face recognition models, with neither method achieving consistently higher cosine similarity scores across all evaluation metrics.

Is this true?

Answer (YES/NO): NO